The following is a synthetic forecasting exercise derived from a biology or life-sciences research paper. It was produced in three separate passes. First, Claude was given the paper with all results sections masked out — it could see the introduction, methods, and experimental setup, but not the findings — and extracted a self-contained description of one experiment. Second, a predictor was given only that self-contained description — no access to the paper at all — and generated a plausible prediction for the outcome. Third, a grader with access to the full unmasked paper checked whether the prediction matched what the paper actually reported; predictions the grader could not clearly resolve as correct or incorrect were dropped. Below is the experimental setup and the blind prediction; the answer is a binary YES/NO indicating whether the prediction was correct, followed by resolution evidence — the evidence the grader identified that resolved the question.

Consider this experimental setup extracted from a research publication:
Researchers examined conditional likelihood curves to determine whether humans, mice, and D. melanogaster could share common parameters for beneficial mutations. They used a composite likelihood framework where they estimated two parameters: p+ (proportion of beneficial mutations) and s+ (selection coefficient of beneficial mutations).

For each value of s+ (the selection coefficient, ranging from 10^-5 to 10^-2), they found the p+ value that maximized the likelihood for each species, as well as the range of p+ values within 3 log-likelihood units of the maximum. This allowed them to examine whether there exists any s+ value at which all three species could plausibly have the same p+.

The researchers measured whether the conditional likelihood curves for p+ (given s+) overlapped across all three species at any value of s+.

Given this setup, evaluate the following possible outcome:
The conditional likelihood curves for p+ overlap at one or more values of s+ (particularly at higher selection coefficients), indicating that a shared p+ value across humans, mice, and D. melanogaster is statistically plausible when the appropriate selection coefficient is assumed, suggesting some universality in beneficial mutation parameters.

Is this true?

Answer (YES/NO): NO